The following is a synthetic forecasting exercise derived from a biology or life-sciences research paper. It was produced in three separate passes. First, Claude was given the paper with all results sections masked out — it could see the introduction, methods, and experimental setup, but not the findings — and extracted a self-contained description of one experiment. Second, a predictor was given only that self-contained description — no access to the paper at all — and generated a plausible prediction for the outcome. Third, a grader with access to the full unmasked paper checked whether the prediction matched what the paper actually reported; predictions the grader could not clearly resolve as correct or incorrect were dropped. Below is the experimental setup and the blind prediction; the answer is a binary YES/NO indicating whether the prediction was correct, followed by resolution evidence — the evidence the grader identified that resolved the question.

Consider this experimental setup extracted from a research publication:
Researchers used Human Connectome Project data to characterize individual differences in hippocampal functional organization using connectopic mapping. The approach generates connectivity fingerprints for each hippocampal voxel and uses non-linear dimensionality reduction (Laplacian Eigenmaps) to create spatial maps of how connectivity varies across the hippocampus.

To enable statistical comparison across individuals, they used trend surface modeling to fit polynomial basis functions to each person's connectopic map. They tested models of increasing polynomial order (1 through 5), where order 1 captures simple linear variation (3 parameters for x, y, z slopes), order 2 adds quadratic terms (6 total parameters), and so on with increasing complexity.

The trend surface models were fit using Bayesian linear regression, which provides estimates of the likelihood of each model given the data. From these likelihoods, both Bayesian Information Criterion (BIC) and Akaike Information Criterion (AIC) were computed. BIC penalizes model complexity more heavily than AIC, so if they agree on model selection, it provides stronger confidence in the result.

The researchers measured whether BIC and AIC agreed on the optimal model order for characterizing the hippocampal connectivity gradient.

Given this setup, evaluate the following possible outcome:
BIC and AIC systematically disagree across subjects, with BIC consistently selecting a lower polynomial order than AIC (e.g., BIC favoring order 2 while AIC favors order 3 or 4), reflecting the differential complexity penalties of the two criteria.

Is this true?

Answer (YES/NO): NO